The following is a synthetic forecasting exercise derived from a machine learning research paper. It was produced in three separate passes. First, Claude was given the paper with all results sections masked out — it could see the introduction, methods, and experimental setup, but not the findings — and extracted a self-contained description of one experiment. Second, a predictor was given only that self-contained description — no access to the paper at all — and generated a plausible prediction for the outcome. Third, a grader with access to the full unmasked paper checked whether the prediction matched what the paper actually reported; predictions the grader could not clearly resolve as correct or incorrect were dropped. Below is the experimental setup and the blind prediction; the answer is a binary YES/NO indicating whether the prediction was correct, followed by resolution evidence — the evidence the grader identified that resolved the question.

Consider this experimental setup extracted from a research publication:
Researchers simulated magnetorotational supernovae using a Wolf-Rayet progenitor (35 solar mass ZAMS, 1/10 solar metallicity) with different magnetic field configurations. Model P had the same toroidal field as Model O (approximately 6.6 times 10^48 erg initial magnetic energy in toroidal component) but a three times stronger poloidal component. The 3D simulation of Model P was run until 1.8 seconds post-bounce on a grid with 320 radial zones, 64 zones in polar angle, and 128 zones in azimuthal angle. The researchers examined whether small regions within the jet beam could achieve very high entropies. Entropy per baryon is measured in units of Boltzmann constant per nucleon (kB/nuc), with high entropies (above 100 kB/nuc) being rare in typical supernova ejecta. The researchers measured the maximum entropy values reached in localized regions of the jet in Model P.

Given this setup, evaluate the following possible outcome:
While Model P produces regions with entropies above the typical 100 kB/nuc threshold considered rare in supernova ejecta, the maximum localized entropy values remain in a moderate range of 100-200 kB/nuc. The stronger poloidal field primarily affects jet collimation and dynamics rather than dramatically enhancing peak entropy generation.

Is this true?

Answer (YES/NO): NO